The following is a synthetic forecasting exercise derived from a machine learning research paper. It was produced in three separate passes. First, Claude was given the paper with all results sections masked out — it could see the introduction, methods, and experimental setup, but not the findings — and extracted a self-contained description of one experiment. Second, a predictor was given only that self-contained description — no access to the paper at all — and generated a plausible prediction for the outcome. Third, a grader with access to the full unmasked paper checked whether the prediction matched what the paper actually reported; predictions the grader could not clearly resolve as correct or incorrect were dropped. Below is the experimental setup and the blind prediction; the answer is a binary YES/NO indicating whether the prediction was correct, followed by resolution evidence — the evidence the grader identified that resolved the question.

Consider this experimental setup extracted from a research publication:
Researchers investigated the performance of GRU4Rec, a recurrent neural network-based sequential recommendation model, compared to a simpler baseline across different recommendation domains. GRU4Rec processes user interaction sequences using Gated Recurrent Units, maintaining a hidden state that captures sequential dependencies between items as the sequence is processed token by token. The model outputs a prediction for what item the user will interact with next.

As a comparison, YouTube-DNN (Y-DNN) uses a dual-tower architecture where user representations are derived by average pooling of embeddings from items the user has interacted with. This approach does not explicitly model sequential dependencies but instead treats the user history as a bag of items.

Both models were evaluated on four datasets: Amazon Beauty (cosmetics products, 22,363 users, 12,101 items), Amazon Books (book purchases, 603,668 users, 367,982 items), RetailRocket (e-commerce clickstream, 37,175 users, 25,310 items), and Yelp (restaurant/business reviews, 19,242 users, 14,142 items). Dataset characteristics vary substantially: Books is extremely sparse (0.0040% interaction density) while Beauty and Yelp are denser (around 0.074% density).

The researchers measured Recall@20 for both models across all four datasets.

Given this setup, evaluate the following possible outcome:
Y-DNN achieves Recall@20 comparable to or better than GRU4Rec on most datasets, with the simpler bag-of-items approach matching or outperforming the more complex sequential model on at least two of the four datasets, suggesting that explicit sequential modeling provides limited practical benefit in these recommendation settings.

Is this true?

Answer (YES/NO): YES